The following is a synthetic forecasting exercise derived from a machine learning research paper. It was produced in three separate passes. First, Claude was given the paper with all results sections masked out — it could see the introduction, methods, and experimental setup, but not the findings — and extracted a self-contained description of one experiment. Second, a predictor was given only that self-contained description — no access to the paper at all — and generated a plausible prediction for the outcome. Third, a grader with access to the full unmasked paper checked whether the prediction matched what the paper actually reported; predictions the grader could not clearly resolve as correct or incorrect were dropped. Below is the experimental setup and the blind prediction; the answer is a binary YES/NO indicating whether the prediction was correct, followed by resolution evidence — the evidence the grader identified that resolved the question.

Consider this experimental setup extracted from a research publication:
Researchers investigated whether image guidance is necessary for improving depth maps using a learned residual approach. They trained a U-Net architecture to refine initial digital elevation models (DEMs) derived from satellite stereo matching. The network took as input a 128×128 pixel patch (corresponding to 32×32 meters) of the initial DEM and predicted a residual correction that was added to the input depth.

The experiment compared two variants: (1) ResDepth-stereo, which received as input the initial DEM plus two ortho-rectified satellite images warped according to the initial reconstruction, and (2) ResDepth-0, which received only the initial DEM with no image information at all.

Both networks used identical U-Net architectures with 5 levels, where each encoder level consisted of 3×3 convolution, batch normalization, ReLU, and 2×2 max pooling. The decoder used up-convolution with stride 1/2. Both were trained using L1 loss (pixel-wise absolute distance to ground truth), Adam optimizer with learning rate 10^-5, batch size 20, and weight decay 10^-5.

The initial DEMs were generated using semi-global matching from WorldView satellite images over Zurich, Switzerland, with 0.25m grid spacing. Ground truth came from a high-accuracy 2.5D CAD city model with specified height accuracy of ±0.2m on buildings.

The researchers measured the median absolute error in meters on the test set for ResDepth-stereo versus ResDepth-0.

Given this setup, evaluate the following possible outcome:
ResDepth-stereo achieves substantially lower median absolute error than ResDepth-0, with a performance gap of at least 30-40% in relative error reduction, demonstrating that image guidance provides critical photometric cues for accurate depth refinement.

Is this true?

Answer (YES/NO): NO